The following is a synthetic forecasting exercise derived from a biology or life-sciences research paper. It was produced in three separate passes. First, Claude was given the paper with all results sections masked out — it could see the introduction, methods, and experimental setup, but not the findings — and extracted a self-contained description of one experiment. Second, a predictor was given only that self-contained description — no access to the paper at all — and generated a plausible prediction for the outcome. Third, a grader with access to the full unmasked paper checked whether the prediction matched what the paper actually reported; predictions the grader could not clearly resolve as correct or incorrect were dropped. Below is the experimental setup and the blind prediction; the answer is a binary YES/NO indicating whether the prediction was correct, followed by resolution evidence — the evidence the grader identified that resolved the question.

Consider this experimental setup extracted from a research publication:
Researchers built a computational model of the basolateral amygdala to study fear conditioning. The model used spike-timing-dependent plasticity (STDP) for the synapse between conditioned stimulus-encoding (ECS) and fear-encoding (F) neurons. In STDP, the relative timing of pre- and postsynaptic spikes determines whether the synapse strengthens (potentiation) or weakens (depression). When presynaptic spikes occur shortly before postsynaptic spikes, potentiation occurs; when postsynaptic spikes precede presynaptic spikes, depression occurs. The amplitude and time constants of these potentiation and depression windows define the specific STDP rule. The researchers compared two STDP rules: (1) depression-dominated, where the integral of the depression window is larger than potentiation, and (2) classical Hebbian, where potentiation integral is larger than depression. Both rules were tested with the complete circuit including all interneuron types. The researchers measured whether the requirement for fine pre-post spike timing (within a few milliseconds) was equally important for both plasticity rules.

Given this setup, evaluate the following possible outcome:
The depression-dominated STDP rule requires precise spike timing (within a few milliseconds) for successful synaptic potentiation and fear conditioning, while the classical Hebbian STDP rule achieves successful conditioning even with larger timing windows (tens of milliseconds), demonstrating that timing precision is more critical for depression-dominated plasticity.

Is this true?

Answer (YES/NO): YES